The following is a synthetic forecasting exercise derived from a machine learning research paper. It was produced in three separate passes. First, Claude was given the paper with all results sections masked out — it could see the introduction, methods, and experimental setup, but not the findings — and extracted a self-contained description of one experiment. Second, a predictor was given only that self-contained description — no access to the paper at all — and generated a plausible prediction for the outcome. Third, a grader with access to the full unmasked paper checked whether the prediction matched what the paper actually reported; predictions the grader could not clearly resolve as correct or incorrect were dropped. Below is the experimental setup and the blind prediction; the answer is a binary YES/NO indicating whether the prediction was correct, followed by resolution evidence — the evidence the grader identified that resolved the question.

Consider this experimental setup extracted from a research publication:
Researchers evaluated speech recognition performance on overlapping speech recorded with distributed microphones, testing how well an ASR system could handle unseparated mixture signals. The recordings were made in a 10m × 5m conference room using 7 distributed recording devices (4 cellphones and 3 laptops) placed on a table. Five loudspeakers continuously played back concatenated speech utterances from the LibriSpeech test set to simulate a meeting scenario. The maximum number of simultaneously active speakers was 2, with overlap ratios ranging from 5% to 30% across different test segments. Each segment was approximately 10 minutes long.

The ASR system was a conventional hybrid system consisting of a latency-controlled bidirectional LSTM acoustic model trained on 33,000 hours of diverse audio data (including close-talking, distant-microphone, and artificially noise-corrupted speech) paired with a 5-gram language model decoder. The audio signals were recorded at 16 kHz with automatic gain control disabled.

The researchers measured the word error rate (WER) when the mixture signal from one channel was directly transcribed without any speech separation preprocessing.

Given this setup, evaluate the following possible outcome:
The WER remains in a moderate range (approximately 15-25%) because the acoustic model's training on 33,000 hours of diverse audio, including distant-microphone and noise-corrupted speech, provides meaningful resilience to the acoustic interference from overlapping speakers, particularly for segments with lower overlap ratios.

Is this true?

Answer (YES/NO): NO